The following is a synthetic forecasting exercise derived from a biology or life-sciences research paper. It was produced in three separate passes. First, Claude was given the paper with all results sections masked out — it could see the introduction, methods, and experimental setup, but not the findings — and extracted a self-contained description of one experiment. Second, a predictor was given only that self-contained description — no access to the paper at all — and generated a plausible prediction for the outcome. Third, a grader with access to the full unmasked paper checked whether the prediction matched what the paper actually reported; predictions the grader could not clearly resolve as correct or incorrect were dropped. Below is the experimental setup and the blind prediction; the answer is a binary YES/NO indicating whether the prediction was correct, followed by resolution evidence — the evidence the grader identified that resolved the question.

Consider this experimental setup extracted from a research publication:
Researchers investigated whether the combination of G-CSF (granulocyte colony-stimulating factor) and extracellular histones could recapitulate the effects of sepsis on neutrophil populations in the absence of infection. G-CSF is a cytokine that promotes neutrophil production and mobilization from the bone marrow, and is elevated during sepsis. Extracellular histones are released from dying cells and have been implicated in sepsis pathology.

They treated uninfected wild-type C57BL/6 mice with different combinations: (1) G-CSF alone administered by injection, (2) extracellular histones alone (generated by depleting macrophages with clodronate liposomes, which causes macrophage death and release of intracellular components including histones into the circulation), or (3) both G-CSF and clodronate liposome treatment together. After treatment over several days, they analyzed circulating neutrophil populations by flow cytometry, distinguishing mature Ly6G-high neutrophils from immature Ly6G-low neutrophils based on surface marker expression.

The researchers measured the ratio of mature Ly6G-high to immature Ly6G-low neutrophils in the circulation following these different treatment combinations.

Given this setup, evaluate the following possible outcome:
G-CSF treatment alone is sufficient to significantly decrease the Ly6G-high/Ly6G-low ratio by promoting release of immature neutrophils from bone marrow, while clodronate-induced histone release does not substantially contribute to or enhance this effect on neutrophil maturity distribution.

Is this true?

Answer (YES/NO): NO